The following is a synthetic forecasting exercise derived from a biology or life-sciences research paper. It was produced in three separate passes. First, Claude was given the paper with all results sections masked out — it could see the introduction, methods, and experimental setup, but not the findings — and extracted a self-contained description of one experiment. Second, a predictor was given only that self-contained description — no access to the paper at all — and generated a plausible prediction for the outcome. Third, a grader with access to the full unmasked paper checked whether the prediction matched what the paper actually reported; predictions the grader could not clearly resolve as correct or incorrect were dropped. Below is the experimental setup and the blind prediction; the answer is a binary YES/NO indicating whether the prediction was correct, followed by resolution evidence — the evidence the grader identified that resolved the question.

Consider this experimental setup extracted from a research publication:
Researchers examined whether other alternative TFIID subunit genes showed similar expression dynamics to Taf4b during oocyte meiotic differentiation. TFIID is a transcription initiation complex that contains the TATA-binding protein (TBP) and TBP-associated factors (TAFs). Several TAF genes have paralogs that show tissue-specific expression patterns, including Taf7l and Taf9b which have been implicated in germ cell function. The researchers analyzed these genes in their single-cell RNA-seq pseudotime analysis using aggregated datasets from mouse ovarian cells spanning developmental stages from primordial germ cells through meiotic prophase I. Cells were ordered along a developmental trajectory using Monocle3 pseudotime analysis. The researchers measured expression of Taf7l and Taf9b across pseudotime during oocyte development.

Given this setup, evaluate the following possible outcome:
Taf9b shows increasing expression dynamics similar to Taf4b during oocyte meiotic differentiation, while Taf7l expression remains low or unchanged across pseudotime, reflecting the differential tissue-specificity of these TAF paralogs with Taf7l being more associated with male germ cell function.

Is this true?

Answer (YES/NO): NO